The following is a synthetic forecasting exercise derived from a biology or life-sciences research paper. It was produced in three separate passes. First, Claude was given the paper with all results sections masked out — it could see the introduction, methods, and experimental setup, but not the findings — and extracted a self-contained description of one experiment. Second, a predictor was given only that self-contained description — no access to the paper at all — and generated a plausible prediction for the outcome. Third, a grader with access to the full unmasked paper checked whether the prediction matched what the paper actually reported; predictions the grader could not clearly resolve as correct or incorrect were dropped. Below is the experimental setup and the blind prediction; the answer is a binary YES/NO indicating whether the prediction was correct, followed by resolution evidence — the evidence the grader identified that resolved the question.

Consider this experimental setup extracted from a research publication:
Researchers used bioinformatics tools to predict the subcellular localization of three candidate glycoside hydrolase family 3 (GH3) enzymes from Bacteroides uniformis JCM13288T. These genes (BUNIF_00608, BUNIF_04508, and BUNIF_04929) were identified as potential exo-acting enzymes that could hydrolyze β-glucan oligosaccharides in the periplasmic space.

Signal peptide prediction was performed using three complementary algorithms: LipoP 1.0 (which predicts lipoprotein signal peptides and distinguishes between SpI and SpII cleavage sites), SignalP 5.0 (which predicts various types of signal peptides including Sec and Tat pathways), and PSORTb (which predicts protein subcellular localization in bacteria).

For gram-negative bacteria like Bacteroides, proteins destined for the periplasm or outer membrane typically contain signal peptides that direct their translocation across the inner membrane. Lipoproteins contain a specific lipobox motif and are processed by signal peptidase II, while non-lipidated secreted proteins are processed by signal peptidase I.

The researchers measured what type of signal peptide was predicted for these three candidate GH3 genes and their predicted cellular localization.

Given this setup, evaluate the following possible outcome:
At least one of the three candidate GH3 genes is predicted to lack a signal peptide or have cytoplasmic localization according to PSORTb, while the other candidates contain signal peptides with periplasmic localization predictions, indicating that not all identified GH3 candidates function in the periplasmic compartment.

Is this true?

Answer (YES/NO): NO